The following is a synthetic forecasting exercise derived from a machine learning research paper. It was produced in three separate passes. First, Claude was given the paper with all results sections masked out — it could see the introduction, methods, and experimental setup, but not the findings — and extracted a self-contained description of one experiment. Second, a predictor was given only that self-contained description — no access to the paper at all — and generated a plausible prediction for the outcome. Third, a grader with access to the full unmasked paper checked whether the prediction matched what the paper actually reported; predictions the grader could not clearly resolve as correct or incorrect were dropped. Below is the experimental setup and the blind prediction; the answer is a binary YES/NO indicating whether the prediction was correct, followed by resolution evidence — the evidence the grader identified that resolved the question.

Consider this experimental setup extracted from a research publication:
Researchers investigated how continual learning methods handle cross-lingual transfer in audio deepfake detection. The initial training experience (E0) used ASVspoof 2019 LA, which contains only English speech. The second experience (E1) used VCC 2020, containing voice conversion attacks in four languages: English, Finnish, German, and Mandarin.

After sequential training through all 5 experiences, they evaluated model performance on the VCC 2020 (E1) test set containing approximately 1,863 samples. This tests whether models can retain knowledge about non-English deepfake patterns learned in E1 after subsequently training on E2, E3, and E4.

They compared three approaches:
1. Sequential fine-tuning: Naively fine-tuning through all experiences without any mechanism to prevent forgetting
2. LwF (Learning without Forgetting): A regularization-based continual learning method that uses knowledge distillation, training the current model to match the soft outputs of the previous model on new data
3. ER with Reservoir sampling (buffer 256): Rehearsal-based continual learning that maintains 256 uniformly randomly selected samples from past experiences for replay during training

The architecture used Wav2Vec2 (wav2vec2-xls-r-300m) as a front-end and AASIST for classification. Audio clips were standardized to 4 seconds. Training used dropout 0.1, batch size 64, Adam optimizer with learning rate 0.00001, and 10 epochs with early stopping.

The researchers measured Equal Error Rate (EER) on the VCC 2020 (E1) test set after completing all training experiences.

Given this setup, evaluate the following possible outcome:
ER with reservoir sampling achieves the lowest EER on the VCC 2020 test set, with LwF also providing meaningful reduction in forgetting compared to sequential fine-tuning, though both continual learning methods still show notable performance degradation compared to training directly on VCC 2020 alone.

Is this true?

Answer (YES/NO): YES